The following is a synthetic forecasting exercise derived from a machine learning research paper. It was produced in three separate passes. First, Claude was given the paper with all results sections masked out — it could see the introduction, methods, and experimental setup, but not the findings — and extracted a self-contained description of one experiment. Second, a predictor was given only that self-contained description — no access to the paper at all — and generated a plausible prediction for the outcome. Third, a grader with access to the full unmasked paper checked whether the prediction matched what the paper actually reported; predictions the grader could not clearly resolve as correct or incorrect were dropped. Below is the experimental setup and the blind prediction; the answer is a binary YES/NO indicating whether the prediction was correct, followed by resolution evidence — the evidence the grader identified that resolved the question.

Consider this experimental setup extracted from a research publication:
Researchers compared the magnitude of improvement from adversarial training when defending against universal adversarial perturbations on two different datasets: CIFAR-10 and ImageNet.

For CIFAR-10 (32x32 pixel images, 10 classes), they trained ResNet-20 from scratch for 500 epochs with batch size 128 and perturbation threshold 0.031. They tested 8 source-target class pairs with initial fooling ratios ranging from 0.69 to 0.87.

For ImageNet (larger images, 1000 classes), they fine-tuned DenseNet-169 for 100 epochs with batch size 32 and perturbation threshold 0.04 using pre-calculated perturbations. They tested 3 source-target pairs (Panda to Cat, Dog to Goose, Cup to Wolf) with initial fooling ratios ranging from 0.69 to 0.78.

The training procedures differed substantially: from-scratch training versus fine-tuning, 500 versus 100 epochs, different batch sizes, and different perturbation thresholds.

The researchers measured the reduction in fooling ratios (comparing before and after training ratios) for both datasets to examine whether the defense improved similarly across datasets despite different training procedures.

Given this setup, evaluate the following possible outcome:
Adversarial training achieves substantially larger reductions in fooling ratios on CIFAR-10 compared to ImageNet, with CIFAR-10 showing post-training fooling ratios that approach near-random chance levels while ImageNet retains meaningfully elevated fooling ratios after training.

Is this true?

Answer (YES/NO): NO